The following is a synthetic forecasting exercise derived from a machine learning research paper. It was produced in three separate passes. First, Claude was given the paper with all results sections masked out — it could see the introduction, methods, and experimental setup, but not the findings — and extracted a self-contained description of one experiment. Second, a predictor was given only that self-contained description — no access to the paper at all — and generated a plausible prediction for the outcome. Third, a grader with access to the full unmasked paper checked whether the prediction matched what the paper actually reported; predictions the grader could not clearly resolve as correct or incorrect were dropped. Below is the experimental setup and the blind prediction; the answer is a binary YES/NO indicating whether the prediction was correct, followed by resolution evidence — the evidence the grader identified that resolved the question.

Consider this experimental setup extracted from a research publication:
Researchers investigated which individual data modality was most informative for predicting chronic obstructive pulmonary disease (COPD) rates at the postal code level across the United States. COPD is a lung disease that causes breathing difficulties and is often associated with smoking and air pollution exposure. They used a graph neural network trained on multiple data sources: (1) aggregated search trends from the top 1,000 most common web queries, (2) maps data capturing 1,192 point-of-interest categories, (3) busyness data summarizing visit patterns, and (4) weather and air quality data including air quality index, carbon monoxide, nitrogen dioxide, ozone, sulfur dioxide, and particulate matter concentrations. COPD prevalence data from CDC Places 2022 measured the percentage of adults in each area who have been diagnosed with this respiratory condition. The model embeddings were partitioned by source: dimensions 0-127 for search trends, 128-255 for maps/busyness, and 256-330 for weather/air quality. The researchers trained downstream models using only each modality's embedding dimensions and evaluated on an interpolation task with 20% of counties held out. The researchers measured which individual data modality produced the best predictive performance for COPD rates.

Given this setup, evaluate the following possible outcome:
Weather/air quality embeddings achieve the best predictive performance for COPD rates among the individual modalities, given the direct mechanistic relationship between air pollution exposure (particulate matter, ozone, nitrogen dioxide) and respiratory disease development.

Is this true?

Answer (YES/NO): NO